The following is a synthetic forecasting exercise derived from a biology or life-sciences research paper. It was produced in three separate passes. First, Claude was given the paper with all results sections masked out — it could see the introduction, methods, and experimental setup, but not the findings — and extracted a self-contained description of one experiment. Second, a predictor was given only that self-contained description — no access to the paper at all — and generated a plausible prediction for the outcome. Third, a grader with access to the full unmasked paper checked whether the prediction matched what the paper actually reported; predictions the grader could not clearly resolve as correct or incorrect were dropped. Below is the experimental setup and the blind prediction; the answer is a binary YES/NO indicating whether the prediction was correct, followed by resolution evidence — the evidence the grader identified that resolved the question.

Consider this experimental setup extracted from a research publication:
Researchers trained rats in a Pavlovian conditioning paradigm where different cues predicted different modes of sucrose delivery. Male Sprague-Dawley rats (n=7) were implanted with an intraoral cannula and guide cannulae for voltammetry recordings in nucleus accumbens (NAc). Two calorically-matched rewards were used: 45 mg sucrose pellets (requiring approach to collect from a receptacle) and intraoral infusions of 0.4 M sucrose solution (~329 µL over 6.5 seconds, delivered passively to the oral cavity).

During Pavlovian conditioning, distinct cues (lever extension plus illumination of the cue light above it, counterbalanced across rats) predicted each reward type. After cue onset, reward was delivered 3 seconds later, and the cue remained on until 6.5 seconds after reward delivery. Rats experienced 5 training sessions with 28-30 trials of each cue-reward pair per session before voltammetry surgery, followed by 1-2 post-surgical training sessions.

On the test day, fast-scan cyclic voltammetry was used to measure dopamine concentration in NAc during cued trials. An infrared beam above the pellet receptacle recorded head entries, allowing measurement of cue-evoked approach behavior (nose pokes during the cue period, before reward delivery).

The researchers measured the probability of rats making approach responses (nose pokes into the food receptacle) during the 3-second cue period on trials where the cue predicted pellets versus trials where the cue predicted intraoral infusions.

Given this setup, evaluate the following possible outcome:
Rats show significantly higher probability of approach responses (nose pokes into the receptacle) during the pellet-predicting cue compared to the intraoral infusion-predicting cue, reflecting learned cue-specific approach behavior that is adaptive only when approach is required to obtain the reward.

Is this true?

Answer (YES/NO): YES